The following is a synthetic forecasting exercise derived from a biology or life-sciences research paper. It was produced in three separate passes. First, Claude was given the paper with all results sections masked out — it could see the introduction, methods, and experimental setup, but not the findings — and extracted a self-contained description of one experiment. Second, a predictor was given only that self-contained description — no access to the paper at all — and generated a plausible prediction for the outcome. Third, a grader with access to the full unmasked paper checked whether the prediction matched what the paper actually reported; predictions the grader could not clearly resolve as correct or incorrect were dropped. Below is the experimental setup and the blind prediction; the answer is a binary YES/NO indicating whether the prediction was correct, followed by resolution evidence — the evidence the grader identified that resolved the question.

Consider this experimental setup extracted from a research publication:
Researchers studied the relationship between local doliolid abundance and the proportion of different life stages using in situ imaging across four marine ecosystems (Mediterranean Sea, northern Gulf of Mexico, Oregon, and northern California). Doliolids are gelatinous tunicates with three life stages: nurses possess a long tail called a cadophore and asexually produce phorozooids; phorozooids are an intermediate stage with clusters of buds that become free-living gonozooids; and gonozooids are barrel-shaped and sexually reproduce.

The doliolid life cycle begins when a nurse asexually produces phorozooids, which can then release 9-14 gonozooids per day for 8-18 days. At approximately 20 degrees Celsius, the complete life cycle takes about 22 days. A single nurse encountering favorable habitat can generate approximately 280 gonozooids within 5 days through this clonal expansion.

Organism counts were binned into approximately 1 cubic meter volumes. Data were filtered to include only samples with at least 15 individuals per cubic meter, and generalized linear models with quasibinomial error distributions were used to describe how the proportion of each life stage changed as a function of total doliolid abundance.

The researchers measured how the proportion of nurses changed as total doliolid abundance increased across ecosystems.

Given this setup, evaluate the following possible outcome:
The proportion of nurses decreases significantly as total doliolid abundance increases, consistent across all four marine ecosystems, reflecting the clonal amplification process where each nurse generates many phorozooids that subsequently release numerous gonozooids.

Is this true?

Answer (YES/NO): NO